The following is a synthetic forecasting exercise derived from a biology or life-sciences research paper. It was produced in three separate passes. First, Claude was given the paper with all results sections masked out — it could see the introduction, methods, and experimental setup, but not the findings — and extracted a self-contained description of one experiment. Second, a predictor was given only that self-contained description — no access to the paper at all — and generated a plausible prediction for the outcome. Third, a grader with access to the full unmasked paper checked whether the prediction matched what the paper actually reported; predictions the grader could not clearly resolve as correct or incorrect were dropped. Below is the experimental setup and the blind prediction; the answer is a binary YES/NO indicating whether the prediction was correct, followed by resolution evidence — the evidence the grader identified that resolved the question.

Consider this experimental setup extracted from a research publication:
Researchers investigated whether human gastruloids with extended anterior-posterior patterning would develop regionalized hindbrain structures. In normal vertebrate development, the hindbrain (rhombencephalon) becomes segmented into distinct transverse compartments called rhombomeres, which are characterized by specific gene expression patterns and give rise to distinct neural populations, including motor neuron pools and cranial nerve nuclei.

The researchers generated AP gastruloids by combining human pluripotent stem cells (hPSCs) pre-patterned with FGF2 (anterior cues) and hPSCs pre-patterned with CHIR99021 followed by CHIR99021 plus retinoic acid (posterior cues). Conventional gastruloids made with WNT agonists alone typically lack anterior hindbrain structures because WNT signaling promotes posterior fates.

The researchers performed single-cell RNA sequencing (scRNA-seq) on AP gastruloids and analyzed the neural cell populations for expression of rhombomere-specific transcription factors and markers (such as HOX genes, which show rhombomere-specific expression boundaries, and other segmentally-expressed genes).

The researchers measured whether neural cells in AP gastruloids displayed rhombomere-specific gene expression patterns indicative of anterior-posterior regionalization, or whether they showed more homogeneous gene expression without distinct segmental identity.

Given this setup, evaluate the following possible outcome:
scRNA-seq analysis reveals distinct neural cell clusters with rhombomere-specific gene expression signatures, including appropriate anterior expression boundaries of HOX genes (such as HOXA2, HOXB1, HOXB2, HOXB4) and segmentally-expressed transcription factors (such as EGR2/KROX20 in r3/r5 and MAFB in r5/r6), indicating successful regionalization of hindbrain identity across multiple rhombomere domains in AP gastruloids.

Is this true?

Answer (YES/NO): YES